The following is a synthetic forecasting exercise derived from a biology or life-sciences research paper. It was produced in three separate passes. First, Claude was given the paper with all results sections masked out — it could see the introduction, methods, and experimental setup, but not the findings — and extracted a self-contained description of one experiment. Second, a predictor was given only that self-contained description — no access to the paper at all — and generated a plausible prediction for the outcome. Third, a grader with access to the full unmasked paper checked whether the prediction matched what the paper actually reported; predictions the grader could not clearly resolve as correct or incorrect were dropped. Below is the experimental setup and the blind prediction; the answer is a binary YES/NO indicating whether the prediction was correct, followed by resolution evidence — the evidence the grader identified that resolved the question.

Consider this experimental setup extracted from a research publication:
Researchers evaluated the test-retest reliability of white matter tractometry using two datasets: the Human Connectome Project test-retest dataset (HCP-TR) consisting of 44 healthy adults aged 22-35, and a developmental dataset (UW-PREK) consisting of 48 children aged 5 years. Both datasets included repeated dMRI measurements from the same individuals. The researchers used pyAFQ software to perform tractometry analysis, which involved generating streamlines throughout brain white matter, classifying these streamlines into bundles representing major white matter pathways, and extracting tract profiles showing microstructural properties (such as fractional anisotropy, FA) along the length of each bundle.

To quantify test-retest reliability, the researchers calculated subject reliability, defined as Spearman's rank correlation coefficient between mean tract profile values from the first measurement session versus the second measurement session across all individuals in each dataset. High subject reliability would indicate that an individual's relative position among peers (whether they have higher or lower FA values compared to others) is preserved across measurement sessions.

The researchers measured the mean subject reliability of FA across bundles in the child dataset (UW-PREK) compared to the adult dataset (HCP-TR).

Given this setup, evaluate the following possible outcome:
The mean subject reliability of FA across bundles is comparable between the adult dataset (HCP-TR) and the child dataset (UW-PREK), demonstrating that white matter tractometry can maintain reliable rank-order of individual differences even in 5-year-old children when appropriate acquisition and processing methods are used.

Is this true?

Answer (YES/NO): YES